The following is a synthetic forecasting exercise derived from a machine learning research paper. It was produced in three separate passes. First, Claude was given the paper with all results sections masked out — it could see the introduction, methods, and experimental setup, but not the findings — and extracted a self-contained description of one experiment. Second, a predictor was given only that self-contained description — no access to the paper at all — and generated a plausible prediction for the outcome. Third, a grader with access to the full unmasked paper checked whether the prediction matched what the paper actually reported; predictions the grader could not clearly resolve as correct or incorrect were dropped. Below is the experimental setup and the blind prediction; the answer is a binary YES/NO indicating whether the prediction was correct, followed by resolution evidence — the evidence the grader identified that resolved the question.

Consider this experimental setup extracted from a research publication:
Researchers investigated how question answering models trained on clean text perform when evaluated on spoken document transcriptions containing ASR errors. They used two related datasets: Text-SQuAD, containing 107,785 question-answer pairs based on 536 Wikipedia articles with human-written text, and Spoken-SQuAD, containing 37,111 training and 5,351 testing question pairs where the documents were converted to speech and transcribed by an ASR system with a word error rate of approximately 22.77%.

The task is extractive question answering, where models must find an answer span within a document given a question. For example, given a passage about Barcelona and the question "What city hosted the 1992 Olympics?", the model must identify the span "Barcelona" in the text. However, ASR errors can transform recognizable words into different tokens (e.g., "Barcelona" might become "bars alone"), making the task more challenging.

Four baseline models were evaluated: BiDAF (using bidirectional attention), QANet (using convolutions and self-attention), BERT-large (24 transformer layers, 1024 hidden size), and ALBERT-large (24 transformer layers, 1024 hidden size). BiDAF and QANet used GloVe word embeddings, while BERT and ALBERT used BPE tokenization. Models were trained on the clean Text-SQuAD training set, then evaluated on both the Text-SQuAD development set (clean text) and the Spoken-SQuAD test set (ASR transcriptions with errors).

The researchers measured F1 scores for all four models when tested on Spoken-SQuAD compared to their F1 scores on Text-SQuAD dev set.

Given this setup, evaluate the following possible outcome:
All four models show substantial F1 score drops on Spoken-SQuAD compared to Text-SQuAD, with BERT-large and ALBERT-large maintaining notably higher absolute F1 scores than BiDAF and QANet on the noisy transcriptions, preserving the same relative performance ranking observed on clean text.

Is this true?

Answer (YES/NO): YES